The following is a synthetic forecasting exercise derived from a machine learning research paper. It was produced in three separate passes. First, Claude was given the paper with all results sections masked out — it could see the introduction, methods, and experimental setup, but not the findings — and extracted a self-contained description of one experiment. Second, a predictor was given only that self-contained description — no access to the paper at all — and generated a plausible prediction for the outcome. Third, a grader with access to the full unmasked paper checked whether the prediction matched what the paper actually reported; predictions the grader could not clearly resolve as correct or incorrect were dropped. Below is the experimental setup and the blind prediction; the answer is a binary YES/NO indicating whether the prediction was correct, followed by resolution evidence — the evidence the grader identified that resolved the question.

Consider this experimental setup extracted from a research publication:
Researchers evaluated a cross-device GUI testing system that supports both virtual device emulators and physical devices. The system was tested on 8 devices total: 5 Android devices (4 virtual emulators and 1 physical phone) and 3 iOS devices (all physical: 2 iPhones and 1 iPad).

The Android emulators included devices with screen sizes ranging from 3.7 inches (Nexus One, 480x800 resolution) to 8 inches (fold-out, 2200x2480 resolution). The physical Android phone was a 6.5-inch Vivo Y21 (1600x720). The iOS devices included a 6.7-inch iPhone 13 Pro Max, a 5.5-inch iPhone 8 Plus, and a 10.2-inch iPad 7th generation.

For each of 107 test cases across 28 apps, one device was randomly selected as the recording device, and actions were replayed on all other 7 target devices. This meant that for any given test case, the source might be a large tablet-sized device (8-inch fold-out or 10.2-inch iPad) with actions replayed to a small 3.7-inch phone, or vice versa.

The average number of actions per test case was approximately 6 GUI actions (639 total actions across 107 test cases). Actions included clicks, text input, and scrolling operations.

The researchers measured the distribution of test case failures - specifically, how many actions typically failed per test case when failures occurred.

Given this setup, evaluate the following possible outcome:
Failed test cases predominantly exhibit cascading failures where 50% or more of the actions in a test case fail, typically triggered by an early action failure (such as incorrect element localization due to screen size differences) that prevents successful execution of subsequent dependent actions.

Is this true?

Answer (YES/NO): NO